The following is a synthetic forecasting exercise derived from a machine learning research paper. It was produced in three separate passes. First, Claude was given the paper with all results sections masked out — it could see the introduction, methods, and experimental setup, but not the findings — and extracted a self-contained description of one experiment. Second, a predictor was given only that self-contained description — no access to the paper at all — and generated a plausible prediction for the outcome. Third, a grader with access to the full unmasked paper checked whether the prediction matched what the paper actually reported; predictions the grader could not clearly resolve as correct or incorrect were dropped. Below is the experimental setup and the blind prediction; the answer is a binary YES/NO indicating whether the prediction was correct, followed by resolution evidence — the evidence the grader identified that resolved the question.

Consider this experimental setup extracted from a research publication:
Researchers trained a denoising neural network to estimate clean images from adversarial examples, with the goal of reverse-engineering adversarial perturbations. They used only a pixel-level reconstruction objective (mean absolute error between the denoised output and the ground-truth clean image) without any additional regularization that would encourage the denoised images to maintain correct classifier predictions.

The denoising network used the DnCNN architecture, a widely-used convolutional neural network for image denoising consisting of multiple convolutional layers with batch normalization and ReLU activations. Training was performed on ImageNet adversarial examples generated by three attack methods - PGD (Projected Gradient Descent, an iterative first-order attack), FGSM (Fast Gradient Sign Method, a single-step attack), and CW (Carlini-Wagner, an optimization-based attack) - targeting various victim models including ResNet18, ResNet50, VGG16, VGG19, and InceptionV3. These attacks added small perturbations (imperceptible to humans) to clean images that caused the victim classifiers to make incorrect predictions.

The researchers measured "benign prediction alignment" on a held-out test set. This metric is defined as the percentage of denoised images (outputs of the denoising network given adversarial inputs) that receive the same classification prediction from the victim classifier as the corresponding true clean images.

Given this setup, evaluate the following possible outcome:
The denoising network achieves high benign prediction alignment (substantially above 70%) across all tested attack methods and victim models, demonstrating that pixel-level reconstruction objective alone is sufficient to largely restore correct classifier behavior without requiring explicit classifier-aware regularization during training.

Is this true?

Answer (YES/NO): NO